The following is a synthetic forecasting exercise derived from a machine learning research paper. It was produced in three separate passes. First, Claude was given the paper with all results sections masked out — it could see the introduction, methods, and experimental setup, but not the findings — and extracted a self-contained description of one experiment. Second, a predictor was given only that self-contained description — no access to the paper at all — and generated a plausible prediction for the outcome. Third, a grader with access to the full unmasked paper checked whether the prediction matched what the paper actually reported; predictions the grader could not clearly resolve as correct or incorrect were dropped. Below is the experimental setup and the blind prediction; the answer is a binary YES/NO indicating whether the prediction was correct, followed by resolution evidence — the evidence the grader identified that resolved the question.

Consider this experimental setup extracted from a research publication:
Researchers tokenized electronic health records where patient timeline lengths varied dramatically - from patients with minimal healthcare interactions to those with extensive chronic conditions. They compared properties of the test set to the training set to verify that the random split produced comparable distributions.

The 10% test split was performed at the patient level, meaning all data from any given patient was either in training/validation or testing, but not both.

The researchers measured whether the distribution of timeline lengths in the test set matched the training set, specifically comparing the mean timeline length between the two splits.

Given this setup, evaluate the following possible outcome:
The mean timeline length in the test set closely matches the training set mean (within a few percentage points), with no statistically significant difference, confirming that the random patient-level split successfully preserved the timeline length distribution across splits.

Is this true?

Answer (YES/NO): YES